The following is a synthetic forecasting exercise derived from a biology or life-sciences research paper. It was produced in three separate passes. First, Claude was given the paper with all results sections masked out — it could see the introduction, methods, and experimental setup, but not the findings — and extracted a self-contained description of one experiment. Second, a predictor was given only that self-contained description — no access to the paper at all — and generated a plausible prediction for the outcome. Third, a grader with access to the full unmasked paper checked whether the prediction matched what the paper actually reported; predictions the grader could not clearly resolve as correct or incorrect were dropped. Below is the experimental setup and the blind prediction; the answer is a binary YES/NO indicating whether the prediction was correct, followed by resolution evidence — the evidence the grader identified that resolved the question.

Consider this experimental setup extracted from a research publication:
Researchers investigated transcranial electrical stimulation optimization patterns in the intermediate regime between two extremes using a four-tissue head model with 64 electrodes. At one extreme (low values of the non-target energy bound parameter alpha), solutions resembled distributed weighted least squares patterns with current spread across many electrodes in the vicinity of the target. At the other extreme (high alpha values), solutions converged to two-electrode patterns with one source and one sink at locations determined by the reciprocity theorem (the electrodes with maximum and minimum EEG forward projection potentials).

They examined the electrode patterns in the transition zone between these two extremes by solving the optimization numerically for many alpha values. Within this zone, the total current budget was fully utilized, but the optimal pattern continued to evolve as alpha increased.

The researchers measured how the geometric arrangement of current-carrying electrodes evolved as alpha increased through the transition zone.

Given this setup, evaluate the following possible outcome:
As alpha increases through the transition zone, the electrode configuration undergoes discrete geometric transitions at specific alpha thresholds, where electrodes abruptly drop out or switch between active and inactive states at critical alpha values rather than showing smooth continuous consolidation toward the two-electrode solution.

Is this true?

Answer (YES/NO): NO